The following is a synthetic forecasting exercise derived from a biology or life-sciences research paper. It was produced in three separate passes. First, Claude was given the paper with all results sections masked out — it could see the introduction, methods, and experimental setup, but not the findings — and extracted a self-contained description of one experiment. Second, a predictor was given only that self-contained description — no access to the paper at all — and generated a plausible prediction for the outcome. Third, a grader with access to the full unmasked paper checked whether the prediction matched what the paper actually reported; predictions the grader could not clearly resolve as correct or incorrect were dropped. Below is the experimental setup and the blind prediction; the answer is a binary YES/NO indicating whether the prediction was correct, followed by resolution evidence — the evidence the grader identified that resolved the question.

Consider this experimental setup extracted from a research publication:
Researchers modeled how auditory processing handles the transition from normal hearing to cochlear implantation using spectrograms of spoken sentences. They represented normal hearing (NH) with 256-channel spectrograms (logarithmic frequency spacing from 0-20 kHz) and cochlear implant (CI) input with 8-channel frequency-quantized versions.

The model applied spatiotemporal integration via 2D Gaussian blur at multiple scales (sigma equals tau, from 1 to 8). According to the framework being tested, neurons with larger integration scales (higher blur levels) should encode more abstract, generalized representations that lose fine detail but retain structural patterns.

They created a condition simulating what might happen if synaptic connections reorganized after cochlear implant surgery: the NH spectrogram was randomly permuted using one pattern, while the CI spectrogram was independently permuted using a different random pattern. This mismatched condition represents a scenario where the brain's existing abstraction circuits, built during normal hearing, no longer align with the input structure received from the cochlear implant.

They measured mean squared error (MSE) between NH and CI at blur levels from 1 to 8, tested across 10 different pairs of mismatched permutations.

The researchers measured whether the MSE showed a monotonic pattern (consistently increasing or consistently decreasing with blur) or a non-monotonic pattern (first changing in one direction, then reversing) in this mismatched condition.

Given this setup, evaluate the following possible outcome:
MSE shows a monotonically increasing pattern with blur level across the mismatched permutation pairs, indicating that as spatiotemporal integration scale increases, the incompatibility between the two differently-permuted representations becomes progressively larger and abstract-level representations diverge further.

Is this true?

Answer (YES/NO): NO